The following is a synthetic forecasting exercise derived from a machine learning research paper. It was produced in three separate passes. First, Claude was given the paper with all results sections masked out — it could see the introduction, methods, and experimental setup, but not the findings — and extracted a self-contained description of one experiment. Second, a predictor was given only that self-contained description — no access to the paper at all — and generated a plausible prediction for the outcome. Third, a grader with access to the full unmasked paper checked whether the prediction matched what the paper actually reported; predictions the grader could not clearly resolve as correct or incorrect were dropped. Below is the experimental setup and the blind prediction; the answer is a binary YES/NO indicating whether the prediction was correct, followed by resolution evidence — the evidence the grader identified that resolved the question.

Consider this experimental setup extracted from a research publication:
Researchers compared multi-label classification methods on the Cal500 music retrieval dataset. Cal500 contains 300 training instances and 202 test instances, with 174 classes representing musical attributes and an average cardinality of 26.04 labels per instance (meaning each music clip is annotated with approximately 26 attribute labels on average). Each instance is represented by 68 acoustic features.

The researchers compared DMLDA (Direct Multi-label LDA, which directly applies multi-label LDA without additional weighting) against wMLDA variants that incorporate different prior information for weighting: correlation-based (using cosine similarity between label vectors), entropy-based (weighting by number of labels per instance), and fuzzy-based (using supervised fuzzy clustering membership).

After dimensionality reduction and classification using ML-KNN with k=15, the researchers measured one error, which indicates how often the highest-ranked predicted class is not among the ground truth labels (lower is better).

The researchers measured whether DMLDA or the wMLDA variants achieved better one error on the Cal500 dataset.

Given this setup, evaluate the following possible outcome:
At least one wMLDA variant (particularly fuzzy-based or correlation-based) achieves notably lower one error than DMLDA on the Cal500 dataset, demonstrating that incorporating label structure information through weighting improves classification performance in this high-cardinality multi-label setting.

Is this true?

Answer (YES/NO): NO